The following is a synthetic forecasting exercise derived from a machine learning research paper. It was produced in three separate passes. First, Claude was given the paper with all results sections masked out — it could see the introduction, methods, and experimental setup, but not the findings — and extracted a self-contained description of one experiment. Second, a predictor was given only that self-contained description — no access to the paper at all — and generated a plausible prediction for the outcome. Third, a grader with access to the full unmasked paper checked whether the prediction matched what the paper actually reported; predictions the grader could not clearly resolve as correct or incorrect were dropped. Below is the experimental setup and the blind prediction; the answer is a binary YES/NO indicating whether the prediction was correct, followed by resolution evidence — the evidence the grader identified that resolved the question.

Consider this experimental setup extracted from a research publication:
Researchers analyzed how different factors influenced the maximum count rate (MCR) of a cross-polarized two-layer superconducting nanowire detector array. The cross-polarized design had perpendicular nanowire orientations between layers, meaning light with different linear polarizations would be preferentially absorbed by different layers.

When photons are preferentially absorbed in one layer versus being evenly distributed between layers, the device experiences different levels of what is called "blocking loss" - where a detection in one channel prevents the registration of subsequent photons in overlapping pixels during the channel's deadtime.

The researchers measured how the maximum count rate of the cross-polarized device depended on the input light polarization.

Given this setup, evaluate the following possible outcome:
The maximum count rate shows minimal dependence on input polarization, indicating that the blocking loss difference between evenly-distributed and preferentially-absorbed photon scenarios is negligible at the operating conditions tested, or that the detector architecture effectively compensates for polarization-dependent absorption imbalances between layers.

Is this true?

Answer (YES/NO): NO